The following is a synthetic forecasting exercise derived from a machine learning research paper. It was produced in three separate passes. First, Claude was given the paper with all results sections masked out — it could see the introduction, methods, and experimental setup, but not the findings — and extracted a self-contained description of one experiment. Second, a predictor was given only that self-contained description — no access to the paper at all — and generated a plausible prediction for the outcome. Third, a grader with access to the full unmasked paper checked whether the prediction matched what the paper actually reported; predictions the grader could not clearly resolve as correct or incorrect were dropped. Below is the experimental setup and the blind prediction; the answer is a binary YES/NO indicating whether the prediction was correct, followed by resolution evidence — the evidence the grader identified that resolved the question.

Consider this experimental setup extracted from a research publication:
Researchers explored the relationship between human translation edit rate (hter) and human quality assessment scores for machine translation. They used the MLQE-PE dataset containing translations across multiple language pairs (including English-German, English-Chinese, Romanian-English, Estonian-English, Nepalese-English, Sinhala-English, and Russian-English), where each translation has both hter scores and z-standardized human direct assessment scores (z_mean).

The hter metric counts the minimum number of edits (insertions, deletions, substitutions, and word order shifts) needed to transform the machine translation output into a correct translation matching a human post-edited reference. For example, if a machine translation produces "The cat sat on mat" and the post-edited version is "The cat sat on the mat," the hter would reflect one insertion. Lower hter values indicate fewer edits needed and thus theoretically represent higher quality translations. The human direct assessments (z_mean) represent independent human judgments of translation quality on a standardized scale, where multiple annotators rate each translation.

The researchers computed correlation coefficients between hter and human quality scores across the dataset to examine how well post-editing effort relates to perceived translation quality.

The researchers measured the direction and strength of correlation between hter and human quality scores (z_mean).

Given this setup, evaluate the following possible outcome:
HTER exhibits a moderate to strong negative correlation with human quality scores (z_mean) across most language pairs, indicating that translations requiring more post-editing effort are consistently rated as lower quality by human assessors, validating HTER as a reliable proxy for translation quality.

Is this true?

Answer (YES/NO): NO